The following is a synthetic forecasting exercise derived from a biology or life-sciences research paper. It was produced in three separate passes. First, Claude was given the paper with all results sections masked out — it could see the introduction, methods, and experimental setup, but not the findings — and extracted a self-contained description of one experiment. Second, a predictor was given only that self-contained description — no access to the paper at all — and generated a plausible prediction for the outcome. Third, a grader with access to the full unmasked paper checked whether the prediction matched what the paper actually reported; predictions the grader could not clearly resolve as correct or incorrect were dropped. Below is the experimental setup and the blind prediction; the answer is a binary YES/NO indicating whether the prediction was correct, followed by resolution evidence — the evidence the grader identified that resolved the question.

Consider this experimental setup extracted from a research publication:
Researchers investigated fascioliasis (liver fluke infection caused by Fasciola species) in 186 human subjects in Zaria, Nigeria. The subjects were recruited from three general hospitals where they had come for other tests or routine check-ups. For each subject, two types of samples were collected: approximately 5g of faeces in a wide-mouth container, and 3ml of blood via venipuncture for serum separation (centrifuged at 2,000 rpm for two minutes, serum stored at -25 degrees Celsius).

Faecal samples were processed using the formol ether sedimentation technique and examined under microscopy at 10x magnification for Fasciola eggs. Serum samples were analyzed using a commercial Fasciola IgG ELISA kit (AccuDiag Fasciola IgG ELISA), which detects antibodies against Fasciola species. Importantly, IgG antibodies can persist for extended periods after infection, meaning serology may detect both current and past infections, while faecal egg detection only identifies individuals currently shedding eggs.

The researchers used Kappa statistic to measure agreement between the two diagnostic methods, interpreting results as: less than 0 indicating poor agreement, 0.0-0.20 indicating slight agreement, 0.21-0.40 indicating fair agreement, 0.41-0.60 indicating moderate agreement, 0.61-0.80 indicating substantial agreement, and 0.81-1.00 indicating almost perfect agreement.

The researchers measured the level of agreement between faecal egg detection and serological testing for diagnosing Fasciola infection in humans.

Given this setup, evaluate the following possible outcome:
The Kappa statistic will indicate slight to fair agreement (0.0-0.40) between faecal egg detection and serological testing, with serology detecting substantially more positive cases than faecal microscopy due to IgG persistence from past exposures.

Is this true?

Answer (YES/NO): YES